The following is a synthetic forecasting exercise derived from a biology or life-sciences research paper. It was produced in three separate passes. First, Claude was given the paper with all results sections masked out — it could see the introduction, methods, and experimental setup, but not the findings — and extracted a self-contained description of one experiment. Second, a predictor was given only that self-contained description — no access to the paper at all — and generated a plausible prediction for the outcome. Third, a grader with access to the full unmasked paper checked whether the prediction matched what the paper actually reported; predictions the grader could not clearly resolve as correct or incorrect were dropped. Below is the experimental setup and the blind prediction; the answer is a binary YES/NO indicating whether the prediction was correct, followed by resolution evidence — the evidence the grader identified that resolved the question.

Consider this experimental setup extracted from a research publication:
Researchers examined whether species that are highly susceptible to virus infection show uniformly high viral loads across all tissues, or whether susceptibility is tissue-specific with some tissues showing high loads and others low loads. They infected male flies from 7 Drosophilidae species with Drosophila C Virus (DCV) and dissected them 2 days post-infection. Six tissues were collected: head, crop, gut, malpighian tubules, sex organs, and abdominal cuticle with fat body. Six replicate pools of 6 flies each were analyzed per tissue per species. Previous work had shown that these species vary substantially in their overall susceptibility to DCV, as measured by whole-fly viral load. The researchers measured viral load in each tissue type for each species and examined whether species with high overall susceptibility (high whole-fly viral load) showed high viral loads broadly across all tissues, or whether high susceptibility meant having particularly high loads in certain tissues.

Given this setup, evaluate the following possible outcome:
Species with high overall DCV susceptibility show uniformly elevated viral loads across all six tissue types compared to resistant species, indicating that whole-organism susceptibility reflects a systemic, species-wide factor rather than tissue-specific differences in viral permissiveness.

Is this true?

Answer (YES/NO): YES